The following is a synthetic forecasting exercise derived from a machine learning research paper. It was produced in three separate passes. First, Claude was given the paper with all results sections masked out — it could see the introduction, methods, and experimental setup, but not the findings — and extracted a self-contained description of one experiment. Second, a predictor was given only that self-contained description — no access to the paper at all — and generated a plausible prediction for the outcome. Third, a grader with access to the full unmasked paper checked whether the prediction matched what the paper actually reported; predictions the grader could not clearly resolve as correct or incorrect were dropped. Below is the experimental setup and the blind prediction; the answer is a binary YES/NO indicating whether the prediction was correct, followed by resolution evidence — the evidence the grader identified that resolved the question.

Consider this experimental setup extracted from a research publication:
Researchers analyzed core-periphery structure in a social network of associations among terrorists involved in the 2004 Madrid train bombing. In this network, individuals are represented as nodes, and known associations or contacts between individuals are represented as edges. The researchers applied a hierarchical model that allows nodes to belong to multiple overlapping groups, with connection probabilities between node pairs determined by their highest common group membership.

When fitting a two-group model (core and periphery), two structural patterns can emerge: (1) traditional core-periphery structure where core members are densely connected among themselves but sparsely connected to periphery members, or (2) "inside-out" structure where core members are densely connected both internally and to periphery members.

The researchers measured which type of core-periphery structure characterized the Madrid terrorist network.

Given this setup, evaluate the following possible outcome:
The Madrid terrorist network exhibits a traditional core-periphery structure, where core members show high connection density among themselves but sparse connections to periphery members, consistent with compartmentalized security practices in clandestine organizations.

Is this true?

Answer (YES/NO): YES